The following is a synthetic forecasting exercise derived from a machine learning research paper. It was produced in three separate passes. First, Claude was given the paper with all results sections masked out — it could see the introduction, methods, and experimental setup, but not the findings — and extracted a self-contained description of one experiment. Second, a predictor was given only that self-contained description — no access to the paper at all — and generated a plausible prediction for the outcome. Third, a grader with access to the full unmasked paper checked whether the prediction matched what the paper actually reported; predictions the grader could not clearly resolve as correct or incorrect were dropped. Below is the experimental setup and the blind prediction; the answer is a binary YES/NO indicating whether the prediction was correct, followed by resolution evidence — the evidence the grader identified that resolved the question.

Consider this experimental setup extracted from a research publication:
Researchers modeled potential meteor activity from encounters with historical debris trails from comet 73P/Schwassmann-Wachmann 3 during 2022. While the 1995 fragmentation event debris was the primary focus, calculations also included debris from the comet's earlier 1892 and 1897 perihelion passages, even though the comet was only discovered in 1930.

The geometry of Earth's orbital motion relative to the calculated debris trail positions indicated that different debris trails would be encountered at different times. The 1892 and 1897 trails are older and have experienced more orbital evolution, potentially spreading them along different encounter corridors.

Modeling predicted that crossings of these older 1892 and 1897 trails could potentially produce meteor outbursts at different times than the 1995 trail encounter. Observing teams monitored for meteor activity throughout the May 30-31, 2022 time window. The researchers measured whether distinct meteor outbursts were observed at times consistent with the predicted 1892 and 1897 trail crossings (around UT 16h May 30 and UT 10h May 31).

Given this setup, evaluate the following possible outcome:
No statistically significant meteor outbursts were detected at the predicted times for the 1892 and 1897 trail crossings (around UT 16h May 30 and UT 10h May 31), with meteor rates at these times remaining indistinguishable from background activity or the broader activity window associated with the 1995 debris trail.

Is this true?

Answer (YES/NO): NO